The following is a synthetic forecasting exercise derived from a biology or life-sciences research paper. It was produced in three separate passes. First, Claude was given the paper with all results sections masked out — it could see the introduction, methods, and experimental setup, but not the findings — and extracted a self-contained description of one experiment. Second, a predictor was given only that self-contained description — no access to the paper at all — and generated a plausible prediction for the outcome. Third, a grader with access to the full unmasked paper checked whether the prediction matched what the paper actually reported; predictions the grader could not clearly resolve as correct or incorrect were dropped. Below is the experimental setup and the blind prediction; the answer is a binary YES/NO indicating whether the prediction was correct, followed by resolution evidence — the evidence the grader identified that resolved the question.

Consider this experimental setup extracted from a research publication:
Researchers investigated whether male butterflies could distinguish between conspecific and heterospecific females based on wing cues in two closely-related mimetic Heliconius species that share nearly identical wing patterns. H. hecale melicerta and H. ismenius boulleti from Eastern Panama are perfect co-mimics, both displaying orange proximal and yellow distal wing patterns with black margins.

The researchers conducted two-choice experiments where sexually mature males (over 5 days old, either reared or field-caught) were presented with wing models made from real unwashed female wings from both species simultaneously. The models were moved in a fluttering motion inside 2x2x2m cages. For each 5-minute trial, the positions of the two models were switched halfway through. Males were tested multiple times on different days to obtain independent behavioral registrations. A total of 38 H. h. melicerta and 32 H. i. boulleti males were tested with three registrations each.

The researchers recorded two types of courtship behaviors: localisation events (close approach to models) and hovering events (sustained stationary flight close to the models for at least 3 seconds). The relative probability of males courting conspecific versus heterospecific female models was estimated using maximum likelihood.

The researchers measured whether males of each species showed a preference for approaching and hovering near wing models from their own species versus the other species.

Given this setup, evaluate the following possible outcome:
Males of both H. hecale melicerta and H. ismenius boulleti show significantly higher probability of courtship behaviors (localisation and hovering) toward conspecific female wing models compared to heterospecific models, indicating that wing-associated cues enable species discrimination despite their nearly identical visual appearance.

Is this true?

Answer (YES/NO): NO